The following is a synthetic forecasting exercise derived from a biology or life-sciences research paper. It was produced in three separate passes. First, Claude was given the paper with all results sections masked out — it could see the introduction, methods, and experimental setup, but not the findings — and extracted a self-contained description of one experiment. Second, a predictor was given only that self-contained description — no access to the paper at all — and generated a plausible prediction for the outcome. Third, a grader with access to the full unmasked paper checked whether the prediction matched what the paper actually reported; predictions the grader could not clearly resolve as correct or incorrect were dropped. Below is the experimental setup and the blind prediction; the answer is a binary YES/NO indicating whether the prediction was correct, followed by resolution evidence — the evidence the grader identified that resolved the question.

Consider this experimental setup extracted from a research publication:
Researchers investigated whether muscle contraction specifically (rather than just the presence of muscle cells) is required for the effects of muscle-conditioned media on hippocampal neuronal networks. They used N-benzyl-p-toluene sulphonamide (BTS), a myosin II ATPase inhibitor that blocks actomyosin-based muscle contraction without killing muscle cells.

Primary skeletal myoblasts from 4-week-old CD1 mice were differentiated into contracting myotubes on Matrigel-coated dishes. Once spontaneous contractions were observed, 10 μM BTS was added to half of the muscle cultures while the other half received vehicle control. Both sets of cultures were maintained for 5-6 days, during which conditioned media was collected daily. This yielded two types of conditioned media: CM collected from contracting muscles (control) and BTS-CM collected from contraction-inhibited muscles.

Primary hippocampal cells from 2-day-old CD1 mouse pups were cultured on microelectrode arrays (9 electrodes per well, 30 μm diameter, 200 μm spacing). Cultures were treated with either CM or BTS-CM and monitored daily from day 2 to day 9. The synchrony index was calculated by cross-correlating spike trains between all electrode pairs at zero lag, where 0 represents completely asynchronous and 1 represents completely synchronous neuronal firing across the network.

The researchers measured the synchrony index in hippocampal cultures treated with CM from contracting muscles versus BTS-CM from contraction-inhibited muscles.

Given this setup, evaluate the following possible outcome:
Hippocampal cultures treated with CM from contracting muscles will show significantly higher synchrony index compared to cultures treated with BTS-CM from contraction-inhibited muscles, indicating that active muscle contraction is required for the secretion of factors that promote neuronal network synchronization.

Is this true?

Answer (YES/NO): NO